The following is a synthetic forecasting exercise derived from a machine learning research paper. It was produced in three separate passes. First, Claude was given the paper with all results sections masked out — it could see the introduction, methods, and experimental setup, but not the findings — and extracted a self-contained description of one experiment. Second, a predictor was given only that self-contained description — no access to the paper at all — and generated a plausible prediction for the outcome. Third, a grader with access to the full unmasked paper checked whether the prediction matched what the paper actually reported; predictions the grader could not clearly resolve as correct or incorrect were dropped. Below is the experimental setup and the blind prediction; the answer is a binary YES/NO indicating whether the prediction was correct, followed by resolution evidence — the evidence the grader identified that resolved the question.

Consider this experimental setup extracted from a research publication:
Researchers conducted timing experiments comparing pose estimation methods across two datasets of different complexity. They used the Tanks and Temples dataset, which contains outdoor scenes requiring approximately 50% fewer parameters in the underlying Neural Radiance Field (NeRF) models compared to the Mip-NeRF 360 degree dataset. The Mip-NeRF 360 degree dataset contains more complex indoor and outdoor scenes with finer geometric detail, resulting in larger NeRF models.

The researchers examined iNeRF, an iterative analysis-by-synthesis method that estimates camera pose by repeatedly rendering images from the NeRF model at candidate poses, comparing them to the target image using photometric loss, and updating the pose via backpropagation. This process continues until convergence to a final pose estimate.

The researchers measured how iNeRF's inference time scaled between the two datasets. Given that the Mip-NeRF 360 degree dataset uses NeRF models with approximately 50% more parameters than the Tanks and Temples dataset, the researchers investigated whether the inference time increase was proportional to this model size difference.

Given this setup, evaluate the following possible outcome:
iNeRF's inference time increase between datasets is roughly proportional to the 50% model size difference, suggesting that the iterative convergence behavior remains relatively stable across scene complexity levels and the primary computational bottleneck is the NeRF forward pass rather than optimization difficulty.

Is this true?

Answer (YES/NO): NO